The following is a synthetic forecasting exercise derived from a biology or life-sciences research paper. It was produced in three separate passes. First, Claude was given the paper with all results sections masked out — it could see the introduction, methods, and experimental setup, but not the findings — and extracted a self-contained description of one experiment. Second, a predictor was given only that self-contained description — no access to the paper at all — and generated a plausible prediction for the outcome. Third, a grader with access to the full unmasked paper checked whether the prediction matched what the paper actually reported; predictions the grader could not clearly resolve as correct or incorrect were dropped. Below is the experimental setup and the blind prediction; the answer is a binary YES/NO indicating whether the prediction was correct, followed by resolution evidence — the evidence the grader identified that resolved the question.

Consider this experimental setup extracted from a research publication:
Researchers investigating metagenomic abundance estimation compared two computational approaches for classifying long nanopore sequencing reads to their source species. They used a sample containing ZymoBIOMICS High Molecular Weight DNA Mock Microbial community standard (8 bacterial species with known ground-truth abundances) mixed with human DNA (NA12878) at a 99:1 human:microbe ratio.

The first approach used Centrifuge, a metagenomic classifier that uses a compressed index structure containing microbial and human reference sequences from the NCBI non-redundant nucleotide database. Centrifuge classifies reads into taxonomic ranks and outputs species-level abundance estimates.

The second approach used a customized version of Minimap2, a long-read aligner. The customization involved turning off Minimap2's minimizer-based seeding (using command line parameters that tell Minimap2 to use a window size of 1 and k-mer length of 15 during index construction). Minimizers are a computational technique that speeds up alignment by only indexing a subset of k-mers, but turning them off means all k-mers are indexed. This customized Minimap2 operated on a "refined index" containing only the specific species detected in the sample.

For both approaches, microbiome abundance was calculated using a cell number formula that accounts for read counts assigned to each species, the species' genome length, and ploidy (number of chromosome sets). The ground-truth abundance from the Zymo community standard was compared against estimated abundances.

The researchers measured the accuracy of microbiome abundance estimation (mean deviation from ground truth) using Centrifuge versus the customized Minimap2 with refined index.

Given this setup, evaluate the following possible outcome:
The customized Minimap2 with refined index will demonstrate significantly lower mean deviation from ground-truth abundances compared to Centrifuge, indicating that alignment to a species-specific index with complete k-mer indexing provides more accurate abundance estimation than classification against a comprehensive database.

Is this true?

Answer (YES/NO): YES